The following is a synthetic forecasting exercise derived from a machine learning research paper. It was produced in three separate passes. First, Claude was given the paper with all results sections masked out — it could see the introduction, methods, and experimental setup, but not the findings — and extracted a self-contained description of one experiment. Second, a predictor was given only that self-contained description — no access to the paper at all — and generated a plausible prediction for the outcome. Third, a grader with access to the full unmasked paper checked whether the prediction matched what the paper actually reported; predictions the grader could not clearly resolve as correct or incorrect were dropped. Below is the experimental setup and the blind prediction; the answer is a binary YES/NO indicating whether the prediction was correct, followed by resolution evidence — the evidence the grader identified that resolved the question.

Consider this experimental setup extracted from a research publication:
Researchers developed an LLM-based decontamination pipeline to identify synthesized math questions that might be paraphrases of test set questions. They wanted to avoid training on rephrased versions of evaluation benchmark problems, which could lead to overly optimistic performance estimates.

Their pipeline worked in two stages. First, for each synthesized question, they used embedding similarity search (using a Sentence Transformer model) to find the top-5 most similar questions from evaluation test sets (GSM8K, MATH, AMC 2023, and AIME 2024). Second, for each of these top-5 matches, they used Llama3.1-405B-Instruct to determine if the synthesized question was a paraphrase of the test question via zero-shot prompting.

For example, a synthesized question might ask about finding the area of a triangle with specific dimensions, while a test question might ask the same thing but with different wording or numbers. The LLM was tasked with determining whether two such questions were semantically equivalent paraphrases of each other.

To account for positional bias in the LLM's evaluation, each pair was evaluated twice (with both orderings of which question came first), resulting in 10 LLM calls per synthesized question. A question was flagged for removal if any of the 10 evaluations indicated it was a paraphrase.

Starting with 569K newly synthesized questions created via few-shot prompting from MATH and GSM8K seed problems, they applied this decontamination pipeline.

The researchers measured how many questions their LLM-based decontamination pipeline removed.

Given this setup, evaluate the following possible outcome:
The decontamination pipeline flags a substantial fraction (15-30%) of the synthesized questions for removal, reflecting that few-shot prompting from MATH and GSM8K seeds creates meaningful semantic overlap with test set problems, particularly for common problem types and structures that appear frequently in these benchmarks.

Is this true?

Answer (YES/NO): NO